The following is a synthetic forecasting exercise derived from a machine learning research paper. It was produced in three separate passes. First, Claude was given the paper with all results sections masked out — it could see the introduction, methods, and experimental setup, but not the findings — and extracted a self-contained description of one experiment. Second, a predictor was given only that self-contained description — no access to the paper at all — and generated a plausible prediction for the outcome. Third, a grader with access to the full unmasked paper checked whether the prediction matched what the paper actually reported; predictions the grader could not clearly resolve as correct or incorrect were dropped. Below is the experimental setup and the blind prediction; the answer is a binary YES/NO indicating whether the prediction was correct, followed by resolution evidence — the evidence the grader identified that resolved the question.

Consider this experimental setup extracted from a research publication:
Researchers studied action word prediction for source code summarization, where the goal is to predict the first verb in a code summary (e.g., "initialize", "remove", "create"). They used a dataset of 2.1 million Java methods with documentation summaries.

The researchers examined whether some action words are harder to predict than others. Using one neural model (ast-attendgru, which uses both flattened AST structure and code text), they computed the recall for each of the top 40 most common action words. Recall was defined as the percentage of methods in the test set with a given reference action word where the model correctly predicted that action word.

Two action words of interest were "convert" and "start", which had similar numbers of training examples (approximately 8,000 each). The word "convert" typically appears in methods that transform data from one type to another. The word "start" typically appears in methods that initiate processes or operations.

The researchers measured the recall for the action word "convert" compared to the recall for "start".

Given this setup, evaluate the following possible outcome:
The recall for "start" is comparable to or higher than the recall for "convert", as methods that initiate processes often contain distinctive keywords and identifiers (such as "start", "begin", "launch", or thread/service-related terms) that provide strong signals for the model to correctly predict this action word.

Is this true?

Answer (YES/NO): NO